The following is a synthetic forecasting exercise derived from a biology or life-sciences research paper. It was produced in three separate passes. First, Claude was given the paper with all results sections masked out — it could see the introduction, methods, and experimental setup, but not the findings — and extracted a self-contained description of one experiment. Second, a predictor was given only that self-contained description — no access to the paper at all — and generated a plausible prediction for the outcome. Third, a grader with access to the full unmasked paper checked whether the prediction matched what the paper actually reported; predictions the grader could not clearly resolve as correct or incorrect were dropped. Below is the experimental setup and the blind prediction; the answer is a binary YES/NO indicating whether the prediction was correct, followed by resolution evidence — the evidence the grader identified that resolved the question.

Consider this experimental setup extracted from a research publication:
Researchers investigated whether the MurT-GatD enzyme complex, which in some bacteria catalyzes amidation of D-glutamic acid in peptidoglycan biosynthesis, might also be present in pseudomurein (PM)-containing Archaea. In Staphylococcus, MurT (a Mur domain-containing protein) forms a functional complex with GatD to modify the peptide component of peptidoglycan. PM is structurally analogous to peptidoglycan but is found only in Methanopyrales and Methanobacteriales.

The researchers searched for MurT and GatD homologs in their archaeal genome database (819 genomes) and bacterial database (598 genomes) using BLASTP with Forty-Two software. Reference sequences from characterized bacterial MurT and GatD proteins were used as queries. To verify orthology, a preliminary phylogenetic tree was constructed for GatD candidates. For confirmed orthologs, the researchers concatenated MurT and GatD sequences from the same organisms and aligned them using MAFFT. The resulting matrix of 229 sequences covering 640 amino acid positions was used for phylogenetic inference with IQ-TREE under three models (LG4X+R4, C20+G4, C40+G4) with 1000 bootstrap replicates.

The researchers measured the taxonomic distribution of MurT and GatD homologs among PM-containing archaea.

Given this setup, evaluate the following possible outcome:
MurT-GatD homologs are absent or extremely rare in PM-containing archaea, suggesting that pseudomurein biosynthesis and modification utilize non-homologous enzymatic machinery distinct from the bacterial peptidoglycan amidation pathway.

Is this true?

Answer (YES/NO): NO